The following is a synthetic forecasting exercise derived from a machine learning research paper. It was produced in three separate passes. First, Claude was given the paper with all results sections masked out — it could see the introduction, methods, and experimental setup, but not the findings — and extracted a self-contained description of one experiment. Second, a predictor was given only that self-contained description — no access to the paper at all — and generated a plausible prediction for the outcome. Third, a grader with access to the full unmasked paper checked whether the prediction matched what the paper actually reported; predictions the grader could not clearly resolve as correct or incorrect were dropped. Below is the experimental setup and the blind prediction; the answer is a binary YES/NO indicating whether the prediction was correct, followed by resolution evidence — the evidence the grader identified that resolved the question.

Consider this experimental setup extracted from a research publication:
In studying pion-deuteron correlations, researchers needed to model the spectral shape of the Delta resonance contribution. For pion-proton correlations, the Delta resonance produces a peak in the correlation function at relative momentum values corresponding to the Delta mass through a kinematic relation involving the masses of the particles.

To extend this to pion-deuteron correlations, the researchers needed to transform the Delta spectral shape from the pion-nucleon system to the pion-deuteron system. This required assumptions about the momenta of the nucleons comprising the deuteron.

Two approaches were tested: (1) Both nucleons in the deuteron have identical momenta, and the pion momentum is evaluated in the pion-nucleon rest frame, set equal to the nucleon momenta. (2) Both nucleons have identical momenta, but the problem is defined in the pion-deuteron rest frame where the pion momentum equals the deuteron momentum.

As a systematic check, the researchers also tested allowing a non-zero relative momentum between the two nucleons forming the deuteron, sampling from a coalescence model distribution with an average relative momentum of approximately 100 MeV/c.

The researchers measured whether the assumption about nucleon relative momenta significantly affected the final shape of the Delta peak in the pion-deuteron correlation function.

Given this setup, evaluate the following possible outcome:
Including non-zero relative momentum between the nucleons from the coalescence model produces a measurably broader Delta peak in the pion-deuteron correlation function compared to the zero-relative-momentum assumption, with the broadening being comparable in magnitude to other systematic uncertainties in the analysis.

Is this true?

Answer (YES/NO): NO